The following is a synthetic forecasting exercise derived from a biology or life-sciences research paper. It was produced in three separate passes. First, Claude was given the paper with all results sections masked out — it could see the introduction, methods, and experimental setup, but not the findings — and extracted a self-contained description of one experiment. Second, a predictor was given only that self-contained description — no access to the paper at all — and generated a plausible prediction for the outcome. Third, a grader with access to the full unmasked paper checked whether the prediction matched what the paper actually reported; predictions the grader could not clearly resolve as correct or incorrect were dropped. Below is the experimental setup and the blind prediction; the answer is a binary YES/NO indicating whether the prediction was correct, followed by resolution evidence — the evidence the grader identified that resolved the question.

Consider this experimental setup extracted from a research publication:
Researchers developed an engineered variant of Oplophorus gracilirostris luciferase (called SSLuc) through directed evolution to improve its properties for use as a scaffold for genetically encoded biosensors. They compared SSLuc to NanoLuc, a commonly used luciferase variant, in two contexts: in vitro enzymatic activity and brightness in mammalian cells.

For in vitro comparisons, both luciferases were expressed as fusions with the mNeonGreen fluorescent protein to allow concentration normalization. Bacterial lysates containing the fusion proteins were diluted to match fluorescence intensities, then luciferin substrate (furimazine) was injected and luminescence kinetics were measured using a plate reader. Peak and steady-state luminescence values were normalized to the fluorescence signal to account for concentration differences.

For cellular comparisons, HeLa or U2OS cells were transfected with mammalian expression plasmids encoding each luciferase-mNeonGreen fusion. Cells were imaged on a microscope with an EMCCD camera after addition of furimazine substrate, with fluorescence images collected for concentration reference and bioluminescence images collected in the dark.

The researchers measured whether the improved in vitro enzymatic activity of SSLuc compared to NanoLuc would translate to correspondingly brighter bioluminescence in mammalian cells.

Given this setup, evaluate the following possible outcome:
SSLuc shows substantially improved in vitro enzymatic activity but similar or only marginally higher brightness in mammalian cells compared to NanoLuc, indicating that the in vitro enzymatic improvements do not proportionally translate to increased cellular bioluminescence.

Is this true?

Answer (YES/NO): YES